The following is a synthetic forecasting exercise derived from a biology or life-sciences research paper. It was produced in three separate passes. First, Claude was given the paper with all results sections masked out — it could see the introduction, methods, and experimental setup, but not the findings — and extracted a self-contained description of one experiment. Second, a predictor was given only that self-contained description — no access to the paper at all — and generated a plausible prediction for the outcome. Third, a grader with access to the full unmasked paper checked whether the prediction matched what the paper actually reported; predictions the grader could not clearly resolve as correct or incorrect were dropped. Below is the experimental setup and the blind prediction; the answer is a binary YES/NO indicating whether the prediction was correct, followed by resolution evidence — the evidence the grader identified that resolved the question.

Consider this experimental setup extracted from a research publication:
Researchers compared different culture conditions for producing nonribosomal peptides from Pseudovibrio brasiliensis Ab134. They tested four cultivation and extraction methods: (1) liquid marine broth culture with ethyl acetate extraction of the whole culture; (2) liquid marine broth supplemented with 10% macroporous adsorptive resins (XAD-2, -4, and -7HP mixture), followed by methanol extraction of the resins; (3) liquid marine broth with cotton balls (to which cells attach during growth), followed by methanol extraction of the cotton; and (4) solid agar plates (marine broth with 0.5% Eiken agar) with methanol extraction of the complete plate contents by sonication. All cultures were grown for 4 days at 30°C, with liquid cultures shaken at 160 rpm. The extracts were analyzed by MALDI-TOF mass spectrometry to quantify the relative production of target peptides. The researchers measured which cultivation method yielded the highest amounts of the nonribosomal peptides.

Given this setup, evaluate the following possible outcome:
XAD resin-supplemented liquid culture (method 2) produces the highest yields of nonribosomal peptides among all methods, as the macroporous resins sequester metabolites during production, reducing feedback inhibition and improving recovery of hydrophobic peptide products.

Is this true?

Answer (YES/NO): NO